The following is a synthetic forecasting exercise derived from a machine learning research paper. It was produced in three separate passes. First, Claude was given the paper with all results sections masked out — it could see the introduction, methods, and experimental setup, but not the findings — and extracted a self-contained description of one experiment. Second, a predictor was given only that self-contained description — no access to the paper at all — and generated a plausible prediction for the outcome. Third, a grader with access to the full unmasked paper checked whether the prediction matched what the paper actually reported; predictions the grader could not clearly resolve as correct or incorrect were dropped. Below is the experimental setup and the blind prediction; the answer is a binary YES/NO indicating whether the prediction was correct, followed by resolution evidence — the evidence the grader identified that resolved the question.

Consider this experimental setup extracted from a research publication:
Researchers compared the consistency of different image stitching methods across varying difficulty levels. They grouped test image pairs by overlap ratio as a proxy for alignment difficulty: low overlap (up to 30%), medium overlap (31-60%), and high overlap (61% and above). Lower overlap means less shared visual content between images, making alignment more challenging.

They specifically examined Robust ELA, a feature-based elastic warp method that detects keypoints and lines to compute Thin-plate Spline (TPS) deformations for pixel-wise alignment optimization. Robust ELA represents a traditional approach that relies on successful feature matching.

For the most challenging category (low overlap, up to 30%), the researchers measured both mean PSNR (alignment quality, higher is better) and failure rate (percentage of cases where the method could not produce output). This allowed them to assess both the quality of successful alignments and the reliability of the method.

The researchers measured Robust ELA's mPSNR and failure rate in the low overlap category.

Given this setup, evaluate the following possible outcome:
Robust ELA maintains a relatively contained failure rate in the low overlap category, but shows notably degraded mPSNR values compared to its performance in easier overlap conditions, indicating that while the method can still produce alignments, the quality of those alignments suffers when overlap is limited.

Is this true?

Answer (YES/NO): YES